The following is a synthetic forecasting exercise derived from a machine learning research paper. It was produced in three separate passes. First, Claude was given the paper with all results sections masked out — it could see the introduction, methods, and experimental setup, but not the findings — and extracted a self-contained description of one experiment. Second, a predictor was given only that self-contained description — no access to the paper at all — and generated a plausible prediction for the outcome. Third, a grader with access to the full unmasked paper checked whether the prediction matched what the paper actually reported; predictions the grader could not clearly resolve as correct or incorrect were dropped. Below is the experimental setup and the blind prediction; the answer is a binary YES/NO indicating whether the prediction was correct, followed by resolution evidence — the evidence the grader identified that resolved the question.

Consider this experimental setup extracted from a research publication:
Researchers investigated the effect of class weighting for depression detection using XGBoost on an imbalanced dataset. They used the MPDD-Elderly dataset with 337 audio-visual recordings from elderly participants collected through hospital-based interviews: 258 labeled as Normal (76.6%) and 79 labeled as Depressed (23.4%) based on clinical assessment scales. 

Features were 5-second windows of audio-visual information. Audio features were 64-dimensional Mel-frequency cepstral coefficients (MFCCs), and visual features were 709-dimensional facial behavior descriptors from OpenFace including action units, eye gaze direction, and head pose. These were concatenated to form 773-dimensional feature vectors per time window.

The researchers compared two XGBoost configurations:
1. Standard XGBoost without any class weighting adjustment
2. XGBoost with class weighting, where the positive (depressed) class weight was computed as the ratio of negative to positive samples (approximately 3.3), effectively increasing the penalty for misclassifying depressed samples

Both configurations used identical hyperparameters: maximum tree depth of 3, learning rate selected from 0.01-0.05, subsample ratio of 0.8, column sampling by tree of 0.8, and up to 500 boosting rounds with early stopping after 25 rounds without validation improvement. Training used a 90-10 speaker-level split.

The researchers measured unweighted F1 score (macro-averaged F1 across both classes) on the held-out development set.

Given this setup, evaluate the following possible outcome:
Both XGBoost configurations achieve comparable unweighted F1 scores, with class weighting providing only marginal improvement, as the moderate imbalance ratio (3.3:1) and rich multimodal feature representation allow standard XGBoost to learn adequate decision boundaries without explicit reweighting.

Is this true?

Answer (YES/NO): NO